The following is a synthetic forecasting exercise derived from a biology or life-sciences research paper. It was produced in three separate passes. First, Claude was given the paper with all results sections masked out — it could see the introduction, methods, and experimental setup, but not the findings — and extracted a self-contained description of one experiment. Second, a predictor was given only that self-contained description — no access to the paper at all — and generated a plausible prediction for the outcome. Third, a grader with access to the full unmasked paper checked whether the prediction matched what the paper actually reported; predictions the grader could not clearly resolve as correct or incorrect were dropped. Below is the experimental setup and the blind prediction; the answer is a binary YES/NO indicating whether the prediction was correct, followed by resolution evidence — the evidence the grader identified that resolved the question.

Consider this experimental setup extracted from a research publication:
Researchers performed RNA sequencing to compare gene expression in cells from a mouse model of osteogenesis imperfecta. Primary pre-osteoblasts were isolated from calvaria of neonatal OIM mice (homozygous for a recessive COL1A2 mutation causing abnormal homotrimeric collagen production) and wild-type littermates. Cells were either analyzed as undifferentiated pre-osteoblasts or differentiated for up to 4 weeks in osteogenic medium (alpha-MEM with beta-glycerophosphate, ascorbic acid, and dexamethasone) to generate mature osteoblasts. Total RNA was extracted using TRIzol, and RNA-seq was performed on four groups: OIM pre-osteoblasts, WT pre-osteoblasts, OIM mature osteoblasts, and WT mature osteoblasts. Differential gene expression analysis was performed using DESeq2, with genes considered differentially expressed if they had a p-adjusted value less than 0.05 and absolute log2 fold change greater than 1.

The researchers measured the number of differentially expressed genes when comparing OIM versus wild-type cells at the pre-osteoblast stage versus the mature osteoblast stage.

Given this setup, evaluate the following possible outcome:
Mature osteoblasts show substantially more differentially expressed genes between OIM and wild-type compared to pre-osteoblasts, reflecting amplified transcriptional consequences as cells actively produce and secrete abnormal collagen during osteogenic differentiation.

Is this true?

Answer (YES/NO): YES